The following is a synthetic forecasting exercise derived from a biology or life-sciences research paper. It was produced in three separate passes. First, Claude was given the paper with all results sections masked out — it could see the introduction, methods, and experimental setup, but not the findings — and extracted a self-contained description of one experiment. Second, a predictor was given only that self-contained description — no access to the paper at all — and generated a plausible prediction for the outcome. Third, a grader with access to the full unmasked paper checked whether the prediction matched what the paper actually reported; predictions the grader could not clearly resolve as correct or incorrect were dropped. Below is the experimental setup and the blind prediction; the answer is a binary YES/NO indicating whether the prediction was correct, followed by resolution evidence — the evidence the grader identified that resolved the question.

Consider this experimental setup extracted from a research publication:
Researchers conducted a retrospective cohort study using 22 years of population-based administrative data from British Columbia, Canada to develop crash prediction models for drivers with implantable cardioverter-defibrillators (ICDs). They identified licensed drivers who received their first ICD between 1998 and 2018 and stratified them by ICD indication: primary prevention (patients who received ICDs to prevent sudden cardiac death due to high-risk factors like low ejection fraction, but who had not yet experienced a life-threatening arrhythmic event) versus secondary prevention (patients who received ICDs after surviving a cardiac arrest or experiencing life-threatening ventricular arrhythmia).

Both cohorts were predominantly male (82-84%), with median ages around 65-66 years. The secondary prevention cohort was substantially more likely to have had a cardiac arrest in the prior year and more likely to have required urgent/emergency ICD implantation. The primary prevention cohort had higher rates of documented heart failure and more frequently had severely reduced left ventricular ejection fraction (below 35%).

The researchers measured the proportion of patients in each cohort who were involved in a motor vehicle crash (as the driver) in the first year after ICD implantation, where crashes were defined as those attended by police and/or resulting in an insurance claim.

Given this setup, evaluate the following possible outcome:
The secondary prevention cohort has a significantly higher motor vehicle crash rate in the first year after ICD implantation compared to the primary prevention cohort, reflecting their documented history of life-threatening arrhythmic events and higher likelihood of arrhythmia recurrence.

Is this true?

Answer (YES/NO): NO